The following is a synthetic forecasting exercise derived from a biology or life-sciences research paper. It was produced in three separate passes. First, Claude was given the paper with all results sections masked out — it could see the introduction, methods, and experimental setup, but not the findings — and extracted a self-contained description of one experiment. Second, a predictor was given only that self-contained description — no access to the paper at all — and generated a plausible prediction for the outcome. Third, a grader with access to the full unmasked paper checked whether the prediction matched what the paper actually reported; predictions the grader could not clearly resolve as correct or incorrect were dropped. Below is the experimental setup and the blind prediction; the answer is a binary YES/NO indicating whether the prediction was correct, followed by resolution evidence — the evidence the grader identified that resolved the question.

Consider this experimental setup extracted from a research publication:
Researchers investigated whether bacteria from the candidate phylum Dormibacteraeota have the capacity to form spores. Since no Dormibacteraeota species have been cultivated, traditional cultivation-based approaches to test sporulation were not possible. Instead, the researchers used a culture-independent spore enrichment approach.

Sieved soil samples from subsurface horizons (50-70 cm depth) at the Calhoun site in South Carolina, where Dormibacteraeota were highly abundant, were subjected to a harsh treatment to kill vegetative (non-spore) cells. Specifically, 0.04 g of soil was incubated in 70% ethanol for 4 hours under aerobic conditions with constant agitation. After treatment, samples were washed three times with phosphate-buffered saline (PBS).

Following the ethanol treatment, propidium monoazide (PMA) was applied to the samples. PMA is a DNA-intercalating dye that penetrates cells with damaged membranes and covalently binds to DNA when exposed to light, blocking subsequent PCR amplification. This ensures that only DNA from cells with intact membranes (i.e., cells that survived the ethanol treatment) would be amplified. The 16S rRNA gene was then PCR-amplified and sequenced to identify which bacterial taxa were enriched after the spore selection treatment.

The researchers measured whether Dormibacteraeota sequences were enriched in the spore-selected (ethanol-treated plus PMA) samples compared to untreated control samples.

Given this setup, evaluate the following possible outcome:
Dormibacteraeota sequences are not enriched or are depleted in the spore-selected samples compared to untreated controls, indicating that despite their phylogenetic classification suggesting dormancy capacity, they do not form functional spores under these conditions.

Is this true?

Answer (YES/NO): NO